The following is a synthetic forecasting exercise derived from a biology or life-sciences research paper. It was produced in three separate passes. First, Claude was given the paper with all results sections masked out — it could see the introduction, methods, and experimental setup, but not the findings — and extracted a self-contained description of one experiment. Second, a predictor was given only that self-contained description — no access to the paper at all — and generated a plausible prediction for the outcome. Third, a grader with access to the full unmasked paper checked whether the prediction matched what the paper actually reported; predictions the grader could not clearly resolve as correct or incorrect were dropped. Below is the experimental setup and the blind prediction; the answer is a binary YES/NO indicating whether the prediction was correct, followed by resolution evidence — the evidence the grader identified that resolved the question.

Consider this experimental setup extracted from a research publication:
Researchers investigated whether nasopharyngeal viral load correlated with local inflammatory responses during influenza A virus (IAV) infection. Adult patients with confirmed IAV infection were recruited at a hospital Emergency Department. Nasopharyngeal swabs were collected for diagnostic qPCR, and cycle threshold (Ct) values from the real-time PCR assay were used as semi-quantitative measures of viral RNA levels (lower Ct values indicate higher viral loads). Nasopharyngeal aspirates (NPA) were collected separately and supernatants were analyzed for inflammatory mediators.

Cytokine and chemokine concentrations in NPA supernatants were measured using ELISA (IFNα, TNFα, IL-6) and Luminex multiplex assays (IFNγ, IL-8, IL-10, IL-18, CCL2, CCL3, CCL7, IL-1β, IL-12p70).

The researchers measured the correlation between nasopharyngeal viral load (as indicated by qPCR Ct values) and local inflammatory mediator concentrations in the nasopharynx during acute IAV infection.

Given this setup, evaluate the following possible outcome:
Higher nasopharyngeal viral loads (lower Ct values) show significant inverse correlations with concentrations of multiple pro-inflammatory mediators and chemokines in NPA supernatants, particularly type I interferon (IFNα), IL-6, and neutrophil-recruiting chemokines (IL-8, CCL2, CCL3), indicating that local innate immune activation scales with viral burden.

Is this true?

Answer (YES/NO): NO